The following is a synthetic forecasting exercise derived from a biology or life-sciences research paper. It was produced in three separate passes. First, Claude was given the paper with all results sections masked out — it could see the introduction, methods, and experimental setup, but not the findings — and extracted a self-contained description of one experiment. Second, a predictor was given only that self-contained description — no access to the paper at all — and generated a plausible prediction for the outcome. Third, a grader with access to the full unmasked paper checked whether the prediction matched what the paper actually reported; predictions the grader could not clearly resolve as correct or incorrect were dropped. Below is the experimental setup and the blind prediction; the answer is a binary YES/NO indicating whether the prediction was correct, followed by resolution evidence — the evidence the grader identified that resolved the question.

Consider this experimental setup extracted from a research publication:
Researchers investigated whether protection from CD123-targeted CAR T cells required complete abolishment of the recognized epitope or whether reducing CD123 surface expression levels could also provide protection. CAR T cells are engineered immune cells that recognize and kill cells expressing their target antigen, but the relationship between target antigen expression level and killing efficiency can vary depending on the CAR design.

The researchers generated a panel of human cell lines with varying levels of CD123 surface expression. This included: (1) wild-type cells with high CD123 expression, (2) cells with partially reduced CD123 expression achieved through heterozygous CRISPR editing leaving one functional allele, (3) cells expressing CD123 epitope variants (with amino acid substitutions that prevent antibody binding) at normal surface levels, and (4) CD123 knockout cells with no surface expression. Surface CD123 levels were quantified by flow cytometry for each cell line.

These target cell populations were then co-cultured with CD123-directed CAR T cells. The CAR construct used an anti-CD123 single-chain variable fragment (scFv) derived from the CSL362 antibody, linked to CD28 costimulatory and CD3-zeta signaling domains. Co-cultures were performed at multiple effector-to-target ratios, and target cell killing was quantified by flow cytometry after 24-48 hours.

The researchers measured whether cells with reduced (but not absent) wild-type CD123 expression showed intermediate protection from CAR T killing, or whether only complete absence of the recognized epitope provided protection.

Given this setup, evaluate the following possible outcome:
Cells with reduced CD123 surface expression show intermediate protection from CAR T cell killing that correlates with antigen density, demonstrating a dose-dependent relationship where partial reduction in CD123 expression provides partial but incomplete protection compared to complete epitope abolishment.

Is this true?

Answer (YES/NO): NO